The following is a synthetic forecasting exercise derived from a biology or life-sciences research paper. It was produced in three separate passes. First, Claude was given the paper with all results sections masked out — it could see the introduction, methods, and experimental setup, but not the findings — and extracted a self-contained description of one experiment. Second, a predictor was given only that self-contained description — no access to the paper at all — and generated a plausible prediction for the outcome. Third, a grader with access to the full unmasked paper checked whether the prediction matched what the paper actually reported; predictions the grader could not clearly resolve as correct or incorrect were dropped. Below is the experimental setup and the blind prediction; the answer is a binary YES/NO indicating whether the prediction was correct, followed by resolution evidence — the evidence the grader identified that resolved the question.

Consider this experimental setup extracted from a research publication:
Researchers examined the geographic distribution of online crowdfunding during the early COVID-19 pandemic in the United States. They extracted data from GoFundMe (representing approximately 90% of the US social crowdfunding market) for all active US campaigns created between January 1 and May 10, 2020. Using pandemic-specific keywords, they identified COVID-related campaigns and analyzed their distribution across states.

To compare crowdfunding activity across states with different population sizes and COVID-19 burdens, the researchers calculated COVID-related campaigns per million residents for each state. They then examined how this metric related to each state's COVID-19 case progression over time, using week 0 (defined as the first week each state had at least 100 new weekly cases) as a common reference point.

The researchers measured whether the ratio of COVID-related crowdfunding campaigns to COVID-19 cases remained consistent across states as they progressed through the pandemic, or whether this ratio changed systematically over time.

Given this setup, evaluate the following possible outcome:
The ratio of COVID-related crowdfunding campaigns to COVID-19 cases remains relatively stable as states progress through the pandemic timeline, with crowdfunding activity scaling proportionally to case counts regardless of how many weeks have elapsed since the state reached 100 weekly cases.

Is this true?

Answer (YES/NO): NO